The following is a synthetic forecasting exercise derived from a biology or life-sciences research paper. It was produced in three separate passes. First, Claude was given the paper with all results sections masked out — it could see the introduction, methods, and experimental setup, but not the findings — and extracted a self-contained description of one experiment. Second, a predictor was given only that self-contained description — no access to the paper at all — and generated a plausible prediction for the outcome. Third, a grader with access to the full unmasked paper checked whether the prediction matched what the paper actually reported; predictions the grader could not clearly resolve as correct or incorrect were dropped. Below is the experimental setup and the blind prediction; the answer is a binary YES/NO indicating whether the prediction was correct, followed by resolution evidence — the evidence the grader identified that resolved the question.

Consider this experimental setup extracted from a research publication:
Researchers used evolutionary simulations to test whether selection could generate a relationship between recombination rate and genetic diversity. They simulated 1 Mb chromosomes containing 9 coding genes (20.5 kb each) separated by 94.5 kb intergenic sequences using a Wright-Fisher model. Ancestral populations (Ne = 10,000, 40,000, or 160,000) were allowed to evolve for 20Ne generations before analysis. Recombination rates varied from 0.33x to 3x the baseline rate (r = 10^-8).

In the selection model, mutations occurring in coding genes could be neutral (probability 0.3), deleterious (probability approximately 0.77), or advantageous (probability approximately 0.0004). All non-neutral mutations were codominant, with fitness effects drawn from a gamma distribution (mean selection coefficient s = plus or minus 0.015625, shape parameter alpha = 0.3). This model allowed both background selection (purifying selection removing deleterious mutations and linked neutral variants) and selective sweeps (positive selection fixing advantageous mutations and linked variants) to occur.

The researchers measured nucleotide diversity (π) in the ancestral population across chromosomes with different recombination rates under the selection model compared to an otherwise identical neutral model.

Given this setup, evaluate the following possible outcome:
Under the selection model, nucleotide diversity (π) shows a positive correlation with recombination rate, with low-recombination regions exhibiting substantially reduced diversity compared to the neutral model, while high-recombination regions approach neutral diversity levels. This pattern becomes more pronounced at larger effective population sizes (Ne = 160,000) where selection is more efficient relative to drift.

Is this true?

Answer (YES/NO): YES